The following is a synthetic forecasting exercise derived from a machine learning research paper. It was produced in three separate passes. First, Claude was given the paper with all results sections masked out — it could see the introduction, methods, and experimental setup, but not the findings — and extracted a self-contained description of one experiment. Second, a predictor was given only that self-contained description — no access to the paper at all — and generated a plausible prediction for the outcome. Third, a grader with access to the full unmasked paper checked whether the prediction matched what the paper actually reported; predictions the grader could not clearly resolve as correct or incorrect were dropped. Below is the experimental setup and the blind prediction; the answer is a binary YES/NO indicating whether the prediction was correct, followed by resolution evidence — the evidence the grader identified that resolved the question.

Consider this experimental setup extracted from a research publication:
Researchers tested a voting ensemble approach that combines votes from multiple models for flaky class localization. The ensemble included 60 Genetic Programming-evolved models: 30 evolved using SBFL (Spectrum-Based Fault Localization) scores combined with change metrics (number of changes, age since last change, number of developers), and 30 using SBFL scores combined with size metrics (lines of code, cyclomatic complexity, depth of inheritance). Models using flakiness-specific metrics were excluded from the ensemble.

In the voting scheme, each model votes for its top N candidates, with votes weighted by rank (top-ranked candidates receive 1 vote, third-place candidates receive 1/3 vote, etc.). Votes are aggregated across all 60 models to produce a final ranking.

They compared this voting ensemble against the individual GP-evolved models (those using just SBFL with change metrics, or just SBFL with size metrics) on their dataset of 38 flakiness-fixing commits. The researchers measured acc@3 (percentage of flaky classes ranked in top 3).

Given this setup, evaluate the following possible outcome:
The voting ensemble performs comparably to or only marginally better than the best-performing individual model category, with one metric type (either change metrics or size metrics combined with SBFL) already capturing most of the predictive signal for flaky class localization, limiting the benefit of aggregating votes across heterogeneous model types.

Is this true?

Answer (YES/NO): NO